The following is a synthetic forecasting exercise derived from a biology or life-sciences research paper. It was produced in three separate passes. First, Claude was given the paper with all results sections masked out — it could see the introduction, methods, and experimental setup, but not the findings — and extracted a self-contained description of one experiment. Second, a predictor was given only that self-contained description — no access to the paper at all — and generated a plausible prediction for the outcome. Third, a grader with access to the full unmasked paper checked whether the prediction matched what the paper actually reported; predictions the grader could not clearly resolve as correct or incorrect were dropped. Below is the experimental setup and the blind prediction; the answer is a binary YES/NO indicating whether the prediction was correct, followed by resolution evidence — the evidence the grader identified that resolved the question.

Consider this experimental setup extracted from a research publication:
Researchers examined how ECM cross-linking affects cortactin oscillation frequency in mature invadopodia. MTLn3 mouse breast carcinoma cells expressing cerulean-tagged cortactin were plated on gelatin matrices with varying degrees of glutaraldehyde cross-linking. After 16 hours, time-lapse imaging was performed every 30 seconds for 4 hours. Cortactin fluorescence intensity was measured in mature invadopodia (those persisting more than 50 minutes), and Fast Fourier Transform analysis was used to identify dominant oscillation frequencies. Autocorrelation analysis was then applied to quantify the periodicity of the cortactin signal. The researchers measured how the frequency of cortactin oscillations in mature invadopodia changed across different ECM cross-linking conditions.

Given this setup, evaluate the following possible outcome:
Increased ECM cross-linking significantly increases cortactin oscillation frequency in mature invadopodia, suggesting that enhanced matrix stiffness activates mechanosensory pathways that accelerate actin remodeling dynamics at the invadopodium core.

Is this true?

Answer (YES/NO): NO